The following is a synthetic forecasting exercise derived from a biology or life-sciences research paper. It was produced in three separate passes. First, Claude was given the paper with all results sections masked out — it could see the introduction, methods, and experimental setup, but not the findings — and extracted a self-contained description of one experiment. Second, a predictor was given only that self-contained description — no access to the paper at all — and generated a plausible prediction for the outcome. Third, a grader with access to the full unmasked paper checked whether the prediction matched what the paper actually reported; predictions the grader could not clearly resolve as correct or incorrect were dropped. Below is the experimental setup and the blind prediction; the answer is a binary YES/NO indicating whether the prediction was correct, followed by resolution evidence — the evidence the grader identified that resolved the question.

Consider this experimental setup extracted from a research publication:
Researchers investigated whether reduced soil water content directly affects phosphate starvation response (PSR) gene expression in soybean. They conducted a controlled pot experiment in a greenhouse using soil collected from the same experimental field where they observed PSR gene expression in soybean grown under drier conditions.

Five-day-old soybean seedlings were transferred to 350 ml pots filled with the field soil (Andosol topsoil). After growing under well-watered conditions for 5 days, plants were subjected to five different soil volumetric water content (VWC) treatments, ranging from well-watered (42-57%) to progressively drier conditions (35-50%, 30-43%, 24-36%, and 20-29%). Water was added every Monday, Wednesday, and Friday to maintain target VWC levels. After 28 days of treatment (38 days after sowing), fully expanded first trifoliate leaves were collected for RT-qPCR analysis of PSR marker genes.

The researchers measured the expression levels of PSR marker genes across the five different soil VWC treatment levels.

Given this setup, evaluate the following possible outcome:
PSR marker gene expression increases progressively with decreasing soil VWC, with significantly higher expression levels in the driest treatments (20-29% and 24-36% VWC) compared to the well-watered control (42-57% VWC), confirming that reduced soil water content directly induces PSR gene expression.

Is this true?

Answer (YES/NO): NO